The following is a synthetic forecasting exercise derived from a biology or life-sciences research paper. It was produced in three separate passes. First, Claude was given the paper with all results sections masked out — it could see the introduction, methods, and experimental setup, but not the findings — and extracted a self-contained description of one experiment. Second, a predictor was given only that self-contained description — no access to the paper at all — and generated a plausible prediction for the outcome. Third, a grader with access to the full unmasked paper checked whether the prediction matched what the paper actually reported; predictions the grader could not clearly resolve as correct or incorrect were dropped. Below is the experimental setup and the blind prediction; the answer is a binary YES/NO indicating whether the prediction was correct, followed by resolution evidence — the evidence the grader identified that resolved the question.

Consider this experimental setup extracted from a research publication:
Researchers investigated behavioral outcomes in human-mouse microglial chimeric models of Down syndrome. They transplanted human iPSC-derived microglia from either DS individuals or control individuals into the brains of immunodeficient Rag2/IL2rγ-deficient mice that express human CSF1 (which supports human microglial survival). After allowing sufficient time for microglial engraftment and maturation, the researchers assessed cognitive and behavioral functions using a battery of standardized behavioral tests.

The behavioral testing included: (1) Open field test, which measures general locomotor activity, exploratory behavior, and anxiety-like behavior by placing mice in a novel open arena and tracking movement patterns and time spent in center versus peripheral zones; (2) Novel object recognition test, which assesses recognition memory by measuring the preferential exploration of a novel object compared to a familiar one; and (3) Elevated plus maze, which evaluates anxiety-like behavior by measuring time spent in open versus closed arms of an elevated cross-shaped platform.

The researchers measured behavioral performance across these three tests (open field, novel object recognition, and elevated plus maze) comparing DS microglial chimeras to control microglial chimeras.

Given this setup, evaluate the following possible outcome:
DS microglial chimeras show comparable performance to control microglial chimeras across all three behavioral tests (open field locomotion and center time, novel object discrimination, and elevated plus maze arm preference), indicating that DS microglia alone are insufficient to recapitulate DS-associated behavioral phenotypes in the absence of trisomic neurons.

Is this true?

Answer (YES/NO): YES